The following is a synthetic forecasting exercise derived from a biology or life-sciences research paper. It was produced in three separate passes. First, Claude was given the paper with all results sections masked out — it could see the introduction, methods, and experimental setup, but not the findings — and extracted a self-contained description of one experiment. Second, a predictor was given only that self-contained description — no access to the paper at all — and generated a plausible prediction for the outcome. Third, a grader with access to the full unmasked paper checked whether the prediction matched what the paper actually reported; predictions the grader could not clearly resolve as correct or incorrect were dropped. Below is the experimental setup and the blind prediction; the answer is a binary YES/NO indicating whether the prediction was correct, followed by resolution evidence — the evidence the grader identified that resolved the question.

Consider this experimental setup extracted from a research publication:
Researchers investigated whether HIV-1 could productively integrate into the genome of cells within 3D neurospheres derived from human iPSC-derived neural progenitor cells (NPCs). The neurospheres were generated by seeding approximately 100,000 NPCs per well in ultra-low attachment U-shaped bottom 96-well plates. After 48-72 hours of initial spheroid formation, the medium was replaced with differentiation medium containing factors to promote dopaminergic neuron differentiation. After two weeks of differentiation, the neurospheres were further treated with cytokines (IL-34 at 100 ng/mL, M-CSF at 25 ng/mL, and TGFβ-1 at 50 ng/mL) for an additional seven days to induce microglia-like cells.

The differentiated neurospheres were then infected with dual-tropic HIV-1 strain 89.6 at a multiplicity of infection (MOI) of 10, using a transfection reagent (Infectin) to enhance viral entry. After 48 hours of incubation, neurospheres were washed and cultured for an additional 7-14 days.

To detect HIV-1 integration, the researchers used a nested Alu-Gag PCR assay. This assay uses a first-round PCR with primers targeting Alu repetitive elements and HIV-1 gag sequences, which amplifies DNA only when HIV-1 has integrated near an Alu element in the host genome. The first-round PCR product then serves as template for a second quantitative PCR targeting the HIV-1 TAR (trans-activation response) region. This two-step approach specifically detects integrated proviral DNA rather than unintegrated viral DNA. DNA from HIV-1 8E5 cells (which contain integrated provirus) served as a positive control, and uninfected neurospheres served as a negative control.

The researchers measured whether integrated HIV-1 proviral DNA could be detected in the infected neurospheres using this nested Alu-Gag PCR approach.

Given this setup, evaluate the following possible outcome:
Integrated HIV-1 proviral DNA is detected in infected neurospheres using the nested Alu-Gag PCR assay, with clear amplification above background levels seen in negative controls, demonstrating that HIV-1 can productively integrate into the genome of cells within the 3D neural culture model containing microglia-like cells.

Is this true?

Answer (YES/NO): YES